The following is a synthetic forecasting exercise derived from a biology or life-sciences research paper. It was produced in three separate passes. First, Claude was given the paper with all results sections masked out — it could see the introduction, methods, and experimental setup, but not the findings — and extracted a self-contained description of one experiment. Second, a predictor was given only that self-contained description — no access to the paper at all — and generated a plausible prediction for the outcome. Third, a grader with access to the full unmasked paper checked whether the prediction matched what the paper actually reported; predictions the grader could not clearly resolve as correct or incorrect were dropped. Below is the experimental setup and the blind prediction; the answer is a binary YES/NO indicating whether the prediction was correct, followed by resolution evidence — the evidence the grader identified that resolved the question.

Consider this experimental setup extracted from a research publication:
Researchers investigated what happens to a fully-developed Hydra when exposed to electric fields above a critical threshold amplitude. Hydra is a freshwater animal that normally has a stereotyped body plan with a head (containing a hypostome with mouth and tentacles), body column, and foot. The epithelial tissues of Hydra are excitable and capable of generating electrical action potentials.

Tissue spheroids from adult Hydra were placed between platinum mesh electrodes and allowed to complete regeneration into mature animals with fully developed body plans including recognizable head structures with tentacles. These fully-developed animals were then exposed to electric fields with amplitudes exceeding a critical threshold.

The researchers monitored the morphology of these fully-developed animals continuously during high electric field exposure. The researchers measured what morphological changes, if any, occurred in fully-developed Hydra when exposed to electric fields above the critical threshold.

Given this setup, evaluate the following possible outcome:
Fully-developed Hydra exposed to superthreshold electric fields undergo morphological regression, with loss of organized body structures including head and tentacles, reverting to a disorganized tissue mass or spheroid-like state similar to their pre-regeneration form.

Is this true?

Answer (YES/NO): YES